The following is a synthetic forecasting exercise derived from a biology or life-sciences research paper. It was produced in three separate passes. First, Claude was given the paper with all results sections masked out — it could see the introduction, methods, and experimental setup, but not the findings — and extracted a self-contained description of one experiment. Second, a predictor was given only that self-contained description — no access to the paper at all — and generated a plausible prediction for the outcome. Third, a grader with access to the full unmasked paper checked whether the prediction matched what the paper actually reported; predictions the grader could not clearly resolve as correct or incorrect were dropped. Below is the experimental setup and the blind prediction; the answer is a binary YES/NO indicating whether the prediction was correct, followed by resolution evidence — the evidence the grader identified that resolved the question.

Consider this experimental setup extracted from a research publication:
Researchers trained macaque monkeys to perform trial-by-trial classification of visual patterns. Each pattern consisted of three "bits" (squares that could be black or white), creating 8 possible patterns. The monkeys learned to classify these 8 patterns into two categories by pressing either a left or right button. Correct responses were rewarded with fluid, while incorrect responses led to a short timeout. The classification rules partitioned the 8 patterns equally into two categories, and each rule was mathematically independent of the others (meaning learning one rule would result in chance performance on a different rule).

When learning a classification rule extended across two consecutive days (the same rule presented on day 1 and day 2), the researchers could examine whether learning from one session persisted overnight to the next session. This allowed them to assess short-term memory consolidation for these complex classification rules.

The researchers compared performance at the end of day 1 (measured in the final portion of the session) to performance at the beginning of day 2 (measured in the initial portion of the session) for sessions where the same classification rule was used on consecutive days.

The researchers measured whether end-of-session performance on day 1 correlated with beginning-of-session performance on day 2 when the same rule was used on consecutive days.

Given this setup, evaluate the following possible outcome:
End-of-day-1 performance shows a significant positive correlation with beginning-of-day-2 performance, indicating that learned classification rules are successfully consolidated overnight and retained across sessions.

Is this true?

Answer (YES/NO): YES